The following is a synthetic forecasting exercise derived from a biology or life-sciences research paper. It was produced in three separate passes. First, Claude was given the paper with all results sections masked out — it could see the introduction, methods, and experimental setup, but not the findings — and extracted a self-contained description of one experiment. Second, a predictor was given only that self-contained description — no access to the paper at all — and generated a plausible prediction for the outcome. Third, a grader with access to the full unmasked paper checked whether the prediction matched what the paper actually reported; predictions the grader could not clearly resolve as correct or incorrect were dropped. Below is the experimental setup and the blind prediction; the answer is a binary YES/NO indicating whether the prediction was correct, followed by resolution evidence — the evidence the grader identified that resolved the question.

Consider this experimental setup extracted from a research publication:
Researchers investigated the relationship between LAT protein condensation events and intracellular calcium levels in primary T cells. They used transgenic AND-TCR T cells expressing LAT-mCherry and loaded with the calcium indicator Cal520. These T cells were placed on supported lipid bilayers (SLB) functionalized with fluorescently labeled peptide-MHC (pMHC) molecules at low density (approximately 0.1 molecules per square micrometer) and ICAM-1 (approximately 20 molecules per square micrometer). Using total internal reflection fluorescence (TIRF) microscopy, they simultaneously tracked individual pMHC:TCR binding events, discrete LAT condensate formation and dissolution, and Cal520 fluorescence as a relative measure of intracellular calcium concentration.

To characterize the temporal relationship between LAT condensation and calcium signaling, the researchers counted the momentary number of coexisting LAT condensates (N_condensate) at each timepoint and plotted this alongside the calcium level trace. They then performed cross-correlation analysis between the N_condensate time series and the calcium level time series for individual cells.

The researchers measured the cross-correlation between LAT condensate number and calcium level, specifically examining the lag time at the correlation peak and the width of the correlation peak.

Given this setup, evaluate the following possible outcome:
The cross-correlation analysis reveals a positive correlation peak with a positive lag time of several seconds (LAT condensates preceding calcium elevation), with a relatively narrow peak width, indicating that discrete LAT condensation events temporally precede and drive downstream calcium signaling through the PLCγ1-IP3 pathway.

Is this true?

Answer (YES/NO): NO